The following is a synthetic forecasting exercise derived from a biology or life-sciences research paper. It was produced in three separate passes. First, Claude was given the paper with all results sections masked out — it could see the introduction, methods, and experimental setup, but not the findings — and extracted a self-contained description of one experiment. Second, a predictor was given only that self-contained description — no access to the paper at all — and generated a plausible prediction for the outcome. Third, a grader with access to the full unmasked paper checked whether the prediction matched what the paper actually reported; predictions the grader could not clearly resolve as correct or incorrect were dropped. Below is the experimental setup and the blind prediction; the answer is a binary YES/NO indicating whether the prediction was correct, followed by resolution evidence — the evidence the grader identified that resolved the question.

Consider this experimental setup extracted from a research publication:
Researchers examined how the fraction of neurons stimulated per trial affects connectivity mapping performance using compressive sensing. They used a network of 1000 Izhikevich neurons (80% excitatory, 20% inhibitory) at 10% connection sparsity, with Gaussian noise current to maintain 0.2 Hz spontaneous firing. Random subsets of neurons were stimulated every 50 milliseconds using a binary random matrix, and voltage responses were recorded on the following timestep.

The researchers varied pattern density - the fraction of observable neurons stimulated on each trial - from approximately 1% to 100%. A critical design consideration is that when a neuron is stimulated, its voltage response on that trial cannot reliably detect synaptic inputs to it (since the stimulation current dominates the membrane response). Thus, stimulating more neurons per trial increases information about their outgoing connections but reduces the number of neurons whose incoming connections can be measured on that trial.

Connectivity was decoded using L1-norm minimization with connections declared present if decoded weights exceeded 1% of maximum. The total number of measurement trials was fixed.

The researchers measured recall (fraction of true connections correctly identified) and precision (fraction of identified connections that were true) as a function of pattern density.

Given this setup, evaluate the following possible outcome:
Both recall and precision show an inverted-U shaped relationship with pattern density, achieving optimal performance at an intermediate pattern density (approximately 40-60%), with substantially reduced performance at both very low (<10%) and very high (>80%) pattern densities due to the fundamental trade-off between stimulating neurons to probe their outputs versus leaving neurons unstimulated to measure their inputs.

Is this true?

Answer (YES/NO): NO